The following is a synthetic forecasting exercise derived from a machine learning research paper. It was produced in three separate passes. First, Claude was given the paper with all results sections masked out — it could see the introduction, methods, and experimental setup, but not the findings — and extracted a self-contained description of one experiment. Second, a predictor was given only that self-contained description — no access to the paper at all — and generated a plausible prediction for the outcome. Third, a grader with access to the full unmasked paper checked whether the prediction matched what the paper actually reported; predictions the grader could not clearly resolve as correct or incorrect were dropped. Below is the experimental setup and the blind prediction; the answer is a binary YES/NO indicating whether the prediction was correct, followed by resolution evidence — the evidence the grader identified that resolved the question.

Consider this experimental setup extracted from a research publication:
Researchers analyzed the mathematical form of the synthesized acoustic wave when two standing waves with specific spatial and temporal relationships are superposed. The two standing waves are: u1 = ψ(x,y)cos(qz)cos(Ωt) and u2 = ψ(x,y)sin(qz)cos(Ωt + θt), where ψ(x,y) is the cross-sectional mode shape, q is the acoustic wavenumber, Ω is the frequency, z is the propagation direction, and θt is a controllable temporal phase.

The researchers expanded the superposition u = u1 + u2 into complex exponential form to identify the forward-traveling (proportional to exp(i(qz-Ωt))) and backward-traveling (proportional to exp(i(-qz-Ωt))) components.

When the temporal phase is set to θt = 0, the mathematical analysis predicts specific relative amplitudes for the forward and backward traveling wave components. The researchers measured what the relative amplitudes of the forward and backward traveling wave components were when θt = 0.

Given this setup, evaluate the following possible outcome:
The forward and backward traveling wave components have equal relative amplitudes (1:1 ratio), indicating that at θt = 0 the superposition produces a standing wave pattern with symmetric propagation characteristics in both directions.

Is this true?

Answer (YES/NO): YES